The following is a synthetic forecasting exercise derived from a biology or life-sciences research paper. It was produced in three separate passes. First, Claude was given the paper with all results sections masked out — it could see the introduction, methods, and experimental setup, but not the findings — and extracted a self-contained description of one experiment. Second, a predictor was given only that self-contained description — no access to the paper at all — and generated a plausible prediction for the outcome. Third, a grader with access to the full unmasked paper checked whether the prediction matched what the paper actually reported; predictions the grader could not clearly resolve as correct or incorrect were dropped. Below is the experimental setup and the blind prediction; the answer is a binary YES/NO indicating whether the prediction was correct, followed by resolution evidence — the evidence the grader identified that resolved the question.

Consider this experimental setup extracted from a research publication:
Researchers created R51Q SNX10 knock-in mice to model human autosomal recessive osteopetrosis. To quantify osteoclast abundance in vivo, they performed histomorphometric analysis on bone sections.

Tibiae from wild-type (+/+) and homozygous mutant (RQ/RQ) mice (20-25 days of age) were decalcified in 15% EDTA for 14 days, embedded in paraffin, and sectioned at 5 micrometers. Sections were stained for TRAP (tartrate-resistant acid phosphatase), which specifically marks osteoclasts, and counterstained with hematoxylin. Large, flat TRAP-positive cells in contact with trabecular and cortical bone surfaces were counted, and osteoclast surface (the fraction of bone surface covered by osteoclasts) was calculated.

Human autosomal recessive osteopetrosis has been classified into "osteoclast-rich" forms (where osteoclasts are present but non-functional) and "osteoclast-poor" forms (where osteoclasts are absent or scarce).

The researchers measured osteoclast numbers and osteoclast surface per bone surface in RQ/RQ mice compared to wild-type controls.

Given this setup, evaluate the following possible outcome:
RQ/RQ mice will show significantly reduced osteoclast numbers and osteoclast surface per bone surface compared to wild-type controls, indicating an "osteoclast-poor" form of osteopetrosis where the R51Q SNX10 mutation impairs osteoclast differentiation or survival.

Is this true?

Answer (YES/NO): NO